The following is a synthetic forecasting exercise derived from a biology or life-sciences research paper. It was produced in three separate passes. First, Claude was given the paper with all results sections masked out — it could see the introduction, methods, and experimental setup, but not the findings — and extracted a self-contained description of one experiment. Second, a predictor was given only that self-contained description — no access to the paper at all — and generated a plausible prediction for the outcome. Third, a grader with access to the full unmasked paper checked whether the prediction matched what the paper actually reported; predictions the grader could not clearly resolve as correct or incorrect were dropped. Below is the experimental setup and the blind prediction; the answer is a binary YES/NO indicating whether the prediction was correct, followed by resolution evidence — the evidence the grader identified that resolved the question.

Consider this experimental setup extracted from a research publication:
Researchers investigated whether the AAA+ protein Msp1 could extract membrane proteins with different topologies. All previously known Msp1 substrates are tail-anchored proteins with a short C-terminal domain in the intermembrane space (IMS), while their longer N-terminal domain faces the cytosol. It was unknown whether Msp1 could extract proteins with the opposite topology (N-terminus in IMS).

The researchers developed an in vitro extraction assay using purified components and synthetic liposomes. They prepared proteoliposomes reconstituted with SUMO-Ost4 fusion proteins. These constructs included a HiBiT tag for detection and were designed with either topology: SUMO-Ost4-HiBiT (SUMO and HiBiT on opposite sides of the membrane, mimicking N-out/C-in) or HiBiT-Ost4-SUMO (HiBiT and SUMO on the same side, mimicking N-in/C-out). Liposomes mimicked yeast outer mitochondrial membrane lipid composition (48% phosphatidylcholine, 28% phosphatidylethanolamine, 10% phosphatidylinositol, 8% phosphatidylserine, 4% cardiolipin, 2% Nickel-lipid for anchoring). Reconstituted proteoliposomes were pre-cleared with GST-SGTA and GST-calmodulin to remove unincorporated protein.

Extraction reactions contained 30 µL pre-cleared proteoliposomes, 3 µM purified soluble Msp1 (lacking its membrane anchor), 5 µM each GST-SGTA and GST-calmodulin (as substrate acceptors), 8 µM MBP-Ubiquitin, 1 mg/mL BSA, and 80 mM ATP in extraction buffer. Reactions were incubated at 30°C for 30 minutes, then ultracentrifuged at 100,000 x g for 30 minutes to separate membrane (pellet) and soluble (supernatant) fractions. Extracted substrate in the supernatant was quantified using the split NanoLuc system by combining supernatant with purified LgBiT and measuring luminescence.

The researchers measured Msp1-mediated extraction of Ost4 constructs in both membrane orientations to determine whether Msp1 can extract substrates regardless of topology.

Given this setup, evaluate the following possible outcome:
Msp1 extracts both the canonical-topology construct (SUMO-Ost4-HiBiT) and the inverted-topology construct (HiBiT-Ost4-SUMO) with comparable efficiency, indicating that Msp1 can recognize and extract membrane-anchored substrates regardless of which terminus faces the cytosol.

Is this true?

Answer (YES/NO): NO